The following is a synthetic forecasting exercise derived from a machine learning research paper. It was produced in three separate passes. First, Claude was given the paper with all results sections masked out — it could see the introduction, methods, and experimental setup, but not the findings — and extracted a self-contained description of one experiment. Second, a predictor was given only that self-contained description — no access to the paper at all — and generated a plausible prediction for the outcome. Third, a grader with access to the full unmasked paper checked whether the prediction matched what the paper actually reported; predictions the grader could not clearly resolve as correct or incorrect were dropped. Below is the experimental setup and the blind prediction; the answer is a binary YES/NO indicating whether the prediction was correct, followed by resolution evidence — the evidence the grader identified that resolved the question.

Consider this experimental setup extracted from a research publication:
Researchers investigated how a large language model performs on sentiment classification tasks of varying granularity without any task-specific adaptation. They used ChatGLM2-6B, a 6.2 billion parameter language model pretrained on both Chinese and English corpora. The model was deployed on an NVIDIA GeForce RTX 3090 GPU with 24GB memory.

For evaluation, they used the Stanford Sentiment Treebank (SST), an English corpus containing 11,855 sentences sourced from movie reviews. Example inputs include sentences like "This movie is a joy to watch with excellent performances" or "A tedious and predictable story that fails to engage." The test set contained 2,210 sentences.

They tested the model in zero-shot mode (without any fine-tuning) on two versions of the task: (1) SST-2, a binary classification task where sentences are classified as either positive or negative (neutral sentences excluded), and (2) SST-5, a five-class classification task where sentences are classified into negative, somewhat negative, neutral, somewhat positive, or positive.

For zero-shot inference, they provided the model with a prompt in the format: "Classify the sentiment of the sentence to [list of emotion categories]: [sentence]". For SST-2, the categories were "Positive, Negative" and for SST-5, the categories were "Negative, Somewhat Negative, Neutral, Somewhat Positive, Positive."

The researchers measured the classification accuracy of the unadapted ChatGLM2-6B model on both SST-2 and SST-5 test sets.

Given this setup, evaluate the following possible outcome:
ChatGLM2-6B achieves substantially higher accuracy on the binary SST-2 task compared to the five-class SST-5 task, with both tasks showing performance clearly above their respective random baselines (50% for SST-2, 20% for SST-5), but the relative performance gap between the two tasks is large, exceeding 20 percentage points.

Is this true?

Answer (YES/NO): YES